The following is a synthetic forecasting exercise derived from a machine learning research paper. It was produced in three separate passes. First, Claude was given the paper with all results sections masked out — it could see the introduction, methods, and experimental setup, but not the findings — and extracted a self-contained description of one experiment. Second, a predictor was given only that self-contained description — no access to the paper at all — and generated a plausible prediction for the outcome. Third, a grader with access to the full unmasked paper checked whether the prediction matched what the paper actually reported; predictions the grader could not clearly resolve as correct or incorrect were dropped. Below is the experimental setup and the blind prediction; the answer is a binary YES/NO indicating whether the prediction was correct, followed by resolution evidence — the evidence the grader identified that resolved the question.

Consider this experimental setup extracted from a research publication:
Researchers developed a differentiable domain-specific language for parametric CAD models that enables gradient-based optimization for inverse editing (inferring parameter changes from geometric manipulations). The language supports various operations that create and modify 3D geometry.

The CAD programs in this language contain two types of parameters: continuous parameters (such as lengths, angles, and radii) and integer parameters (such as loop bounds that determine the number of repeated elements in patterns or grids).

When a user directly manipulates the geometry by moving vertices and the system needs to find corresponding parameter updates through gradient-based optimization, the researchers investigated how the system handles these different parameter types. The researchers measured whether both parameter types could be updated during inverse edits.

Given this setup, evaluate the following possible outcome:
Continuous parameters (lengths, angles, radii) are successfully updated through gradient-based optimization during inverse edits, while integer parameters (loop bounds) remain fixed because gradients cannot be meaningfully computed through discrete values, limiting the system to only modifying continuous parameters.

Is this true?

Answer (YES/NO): YES